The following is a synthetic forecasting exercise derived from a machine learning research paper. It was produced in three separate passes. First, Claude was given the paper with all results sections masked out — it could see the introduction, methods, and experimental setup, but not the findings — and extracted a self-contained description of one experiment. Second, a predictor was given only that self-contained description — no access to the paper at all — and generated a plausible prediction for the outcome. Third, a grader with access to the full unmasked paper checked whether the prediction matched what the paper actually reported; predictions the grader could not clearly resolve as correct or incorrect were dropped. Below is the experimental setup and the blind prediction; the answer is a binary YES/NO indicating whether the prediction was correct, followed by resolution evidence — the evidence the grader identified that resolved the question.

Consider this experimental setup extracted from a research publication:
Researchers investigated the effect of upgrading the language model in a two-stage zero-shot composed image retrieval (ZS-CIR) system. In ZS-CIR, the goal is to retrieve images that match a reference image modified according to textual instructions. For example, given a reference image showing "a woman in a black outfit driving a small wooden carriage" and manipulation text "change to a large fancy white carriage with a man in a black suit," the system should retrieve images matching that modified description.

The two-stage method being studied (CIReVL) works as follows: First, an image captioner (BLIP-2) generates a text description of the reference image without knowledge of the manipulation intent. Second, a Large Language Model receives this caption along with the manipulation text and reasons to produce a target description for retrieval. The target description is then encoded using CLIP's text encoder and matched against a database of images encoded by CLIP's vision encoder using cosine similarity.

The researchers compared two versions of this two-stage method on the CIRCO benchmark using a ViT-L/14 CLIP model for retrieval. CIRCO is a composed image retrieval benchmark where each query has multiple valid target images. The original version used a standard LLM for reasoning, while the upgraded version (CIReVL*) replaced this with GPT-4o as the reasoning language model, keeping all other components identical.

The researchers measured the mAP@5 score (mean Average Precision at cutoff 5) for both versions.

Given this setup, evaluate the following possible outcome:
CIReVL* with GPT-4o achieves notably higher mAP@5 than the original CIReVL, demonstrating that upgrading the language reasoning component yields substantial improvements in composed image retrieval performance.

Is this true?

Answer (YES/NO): NO